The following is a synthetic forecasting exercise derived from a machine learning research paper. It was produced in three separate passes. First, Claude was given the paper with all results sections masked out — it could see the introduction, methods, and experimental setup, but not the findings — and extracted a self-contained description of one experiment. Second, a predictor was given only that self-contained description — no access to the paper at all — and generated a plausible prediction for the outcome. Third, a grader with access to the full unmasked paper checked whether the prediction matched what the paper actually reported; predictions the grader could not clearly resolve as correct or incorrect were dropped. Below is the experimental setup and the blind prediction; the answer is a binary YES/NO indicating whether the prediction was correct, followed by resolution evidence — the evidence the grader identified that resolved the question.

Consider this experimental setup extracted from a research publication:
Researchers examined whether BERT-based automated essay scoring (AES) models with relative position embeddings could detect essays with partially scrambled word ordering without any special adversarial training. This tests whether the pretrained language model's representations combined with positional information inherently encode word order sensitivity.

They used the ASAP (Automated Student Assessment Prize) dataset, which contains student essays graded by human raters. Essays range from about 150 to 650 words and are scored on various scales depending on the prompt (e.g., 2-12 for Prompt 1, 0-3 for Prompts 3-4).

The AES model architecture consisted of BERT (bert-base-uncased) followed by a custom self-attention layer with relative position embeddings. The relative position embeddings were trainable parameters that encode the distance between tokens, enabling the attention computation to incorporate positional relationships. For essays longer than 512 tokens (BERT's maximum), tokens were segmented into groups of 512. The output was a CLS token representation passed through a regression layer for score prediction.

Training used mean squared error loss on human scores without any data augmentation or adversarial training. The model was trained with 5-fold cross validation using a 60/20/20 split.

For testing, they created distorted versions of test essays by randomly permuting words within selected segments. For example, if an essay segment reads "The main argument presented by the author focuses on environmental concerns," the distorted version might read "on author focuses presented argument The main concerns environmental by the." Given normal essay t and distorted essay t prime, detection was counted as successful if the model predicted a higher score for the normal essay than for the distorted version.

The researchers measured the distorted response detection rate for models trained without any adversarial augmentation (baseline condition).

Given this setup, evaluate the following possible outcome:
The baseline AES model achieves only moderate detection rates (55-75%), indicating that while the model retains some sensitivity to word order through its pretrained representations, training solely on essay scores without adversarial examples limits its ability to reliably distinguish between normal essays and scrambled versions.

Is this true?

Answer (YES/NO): NO